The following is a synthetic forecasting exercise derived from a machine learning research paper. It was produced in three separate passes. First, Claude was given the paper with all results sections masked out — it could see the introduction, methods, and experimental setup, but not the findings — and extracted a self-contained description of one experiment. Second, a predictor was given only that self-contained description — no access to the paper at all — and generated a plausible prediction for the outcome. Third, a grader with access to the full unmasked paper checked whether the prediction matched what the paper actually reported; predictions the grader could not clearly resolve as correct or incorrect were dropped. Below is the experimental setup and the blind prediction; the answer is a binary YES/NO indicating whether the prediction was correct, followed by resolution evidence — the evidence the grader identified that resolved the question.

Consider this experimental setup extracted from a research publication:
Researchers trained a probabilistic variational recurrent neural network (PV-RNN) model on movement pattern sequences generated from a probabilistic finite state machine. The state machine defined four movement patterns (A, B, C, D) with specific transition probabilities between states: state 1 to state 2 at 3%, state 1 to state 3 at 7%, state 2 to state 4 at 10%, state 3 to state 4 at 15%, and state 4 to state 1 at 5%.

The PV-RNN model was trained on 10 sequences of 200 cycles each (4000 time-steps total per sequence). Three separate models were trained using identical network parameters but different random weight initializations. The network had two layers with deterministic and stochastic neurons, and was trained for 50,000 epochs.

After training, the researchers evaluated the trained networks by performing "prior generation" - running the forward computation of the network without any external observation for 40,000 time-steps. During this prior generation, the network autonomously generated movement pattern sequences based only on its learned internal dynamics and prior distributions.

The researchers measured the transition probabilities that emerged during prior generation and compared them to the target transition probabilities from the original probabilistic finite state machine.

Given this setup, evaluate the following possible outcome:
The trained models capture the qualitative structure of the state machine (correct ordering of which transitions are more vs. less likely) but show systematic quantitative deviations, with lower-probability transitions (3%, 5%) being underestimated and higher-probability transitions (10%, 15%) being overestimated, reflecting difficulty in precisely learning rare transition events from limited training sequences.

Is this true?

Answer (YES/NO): NO